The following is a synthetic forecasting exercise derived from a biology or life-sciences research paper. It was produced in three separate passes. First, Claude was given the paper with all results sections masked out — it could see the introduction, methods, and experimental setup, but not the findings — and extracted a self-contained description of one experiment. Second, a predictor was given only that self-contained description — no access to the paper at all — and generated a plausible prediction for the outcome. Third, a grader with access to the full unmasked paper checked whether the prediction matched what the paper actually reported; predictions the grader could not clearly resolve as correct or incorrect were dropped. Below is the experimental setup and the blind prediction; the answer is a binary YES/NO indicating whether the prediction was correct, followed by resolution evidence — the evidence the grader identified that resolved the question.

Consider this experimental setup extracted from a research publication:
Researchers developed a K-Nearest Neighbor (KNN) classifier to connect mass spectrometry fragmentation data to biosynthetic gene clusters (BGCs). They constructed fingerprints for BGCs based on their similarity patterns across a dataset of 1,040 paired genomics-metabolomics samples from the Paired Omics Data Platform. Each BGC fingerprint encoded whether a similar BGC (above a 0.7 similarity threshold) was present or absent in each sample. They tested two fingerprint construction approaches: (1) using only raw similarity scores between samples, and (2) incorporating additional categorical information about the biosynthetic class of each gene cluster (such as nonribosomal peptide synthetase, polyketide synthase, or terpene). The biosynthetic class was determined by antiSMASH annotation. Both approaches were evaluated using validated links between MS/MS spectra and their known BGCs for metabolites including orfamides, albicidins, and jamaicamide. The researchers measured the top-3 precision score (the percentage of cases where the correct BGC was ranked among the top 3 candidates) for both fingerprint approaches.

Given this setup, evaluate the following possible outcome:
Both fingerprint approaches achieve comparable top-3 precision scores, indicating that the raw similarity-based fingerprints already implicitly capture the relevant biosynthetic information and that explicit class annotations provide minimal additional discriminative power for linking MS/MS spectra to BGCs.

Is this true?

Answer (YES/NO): NO